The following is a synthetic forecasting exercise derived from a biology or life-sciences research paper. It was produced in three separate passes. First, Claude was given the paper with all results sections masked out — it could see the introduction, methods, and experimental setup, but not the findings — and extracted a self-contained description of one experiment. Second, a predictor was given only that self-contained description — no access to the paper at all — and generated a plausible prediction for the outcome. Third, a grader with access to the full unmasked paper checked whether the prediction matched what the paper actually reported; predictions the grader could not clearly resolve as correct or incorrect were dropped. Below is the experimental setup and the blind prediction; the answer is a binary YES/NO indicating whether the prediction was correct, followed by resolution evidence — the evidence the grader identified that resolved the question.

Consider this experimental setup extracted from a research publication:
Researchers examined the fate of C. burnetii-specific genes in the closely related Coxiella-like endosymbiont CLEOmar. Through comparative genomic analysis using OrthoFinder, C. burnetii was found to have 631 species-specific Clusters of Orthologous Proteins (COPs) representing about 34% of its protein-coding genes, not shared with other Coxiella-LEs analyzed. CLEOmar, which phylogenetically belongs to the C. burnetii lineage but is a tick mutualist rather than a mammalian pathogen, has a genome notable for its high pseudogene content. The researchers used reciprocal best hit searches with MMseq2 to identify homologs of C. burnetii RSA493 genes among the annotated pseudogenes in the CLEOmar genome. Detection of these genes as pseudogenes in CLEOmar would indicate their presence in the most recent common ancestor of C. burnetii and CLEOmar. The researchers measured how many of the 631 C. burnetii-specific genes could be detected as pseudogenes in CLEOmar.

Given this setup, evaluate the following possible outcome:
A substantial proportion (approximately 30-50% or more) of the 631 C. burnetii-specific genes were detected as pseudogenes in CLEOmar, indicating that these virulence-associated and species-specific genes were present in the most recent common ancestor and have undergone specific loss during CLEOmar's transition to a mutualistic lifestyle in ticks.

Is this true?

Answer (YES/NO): YES